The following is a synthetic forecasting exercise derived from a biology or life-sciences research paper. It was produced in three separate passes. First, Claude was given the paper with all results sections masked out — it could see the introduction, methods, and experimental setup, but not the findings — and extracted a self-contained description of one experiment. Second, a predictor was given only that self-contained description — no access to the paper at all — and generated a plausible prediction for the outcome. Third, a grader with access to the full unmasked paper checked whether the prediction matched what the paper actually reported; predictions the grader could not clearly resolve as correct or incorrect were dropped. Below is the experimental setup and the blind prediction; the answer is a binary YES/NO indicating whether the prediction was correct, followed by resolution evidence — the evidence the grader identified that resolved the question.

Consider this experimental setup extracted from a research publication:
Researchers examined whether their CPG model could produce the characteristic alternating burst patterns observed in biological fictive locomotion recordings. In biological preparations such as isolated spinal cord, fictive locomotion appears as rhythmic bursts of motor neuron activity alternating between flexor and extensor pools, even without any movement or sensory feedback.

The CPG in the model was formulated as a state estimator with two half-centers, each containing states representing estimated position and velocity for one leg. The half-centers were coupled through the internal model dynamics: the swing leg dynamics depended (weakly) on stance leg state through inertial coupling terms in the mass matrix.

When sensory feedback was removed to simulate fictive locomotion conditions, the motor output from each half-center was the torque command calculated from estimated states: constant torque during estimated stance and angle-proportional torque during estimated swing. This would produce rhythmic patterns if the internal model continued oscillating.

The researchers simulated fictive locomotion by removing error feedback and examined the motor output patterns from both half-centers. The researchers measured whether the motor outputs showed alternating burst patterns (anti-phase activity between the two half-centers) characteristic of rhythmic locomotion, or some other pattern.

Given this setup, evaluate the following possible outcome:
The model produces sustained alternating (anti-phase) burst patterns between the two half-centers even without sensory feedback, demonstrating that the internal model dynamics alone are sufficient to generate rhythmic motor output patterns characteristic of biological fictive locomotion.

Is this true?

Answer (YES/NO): YES